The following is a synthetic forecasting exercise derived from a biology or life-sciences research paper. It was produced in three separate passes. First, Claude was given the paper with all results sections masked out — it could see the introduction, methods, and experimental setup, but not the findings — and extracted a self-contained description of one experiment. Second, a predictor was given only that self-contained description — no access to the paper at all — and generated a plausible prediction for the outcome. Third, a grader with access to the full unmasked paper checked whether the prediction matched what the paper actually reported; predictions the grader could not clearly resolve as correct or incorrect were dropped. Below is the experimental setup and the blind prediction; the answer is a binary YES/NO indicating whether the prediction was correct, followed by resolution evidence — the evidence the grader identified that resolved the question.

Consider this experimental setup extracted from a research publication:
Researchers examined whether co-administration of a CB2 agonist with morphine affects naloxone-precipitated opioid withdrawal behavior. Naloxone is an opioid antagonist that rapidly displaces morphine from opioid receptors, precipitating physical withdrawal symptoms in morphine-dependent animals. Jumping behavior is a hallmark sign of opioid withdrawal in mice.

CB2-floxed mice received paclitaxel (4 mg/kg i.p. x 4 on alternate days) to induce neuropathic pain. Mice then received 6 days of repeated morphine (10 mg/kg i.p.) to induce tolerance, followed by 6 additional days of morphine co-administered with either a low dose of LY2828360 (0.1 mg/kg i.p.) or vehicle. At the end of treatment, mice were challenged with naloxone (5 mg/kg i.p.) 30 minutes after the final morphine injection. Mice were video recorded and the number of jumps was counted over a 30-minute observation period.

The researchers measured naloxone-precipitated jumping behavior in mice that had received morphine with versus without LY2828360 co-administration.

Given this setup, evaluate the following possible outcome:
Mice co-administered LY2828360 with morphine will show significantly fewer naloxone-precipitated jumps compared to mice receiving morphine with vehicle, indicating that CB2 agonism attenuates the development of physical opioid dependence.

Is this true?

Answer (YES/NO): YES